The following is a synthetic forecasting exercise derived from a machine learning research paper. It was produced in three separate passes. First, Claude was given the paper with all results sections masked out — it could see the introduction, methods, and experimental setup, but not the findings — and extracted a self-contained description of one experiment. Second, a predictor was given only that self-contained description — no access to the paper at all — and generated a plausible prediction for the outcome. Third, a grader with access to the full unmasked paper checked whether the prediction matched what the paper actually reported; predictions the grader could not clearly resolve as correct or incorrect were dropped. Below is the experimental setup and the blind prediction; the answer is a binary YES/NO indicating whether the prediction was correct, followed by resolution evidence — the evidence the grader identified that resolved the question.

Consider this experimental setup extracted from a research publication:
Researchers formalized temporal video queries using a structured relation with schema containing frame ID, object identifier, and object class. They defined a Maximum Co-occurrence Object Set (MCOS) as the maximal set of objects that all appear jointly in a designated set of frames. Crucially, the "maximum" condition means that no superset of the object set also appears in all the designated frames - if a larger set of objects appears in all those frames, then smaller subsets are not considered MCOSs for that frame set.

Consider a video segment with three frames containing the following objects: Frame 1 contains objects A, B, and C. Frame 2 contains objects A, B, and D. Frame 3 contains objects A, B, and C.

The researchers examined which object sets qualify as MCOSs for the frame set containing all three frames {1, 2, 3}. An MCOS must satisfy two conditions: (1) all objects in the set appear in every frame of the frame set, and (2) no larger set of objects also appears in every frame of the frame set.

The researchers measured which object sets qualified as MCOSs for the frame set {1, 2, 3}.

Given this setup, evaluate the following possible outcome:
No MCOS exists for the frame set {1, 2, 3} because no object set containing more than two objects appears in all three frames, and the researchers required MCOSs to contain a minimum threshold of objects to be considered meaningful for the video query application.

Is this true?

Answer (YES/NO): NO